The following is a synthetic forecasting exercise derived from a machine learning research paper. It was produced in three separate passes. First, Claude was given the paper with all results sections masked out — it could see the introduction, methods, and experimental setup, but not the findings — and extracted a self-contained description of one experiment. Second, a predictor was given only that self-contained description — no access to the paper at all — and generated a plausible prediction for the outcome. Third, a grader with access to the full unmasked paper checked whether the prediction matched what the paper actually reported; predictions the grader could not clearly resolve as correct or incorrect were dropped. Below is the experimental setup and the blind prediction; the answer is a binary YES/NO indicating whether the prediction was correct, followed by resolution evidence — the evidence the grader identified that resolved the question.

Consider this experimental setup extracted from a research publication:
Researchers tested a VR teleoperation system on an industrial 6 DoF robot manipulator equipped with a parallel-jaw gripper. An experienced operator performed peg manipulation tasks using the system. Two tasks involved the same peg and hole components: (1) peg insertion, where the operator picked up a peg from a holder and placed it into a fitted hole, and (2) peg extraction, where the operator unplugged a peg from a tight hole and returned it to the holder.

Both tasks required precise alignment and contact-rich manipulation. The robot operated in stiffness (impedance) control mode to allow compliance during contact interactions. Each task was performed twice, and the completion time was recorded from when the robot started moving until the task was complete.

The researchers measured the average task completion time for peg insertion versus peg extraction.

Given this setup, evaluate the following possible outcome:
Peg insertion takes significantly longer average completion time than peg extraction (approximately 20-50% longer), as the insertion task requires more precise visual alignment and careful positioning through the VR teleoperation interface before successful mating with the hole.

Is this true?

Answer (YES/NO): NO